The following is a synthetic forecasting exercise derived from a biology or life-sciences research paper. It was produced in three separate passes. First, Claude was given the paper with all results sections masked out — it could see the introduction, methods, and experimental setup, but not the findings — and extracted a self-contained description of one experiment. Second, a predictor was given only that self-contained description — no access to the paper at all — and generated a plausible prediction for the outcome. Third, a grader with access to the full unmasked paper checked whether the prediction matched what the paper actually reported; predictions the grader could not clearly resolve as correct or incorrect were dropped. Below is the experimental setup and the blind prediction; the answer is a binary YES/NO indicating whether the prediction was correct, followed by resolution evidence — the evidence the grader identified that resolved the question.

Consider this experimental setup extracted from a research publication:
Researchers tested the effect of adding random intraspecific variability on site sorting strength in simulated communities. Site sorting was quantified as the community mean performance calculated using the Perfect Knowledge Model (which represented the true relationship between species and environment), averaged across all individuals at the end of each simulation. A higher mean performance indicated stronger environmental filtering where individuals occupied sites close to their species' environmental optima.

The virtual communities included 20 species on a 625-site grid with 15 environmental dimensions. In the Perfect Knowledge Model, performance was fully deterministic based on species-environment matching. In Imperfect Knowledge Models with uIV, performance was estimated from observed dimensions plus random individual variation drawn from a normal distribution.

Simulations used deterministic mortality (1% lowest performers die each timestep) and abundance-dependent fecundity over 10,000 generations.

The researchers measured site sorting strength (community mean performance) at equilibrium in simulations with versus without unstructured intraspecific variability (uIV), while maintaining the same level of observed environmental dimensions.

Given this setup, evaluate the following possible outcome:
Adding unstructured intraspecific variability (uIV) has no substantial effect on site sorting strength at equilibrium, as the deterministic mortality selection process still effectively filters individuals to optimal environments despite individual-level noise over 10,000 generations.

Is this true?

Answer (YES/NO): NO